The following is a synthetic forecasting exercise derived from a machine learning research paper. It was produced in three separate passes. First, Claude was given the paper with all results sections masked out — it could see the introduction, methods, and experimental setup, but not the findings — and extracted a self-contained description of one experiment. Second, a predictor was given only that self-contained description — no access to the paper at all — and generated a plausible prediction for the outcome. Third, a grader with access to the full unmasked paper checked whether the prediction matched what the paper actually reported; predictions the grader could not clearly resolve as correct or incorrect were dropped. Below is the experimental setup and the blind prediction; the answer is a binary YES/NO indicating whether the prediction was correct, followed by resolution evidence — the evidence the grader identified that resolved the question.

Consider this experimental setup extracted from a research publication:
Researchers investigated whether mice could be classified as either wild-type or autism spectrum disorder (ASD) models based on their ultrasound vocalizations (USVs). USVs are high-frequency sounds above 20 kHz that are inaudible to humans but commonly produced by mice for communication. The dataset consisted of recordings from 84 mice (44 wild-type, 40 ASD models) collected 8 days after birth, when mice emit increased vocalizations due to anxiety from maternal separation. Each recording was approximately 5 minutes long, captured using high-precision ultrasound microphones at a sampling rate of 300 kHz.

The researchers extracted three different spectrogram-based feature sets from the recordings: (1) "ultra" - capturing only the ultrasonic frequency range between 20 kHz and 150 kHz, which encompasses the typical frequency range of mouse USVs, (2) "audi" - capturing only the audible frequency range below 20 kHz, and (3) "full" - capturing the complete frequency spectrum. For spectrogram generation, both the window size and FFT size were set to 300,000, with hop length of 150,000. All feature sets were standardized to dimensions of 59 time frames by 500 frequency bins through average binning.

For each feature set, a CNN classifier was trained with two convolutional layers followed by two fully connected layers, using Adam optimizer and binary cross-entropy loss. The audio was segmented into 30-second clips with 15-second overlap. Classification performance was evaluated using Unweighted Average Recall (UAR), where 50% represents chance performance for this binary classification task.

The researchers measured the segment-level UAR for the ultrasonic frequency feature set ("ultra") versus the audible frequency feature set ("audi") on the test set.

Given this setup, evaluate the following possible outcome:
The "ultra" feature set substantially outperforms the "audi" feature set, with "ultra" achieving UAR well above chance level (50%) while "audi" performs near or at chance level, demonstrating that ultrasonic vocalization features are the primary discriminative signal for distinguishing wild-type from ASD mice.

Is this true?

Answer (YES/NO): NO